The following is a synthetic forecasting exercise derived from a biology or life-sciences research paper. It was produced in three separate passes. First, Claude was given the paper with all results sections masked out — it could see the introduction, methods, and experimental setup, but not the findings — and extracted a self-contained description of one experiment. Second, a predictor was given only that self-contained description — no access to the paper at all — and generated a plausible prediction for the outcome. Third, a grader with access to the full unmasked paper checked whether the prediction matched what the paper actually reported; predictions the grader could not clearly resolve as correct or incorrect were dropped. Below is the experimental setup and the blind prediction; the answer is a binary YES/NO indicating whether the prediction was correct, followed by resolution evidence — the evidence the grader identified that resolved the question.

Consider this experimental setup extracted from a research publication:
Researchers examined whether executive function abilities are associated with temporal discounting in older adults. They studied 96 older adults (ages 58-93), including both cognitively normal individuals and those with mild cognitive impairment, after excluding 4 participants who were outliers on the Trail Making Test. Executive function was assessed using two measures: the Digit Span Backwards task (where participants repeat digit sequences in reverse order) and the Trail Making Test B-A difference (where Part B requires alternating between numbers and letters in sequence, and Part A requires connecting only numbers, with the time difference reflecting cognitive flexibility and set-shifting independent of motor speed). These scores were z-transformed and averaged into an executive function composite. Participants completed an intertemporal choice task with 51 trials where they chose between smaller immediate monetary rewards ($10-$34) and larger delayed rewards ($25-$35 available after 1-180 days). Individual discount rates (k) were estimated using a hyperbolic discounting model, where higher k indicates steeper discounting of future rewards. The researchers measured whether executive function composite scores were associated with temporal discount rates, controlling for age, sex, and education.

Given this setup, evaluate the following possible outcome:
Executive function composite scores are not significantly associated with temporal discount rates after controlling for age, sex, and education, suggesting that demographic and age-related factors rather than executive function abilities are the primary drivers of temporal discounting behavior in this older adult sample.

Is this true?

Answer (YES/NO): NO